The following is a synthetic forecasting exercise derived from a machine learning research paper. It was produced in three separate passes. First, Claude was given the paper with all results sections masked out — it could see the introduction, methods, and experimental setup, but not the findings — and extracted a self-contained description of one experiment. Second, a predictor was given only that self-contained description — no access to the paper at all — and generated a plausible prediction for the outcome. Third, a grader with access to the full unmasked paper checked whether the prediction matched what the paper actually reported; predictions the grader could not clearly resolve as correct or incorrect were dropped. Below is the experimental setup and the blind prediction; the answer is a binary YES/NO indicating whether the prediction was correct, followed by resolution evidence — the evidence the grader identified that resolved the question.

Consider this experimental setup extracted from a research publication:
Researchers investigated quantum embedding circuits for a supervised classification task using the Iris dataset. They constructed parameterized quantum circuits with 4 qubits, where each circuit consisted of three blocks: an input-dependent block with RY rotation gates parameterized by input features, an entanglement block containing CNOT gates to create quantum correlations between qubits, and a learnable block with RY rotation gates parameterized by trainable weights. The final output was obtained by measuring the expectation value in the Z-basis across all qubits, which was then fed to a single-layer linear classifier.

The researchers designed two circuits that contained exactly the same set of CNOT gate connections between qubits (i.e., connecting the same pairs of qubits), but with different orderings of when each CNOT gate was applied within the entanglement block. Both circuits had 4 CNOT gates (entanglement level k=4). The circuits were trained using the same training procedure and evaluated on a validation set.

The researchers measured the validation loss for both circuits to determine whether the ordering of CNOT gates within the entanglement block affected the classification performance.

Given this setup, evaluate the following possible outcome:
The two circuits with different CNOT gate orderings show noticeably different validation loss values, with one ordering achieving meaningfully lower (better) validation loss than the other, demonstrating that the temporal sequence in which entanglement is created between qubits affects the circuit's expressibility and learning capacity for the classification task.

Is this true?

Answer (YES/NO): YES